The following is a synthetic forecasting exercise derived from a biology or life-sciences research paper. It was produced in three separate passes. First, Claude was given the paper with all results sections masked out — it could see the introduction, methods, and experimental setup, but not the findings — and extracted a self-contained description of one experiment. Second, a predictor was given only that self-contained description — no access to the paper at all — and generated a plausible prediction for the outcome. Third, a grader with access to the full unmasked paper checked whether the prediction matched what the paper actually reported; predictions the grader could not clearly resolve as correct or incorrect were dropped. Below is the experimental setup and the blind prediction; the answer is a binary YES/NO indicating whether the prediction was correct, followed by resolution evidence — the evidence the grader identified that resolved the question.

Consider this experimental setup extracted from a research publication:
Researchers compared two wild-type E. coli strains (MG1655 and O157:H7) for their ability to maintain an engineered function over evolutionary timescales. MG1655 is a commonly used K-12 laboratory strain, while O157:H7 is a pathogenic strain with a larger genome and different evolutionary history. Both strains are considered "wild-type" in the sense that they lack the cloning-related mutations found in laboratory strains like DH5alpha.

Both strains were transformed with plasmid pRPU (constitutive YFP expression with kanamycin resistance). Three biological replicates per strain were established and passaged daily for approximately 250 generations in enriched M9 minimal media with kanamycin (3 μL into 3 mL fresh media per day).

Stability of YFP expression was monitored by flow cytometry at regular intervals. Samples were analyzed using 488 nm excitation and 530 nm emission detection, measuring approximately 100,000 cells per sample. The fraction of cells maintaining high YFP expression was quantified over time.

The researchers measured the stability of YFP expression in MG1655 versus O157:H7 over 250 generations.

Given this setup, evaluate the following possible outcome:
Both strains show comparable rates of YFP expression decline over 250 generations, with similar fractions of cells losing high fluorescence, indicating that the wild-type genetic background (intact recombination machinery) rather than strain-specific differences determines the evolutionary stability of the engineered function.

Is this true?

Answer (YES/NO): NO